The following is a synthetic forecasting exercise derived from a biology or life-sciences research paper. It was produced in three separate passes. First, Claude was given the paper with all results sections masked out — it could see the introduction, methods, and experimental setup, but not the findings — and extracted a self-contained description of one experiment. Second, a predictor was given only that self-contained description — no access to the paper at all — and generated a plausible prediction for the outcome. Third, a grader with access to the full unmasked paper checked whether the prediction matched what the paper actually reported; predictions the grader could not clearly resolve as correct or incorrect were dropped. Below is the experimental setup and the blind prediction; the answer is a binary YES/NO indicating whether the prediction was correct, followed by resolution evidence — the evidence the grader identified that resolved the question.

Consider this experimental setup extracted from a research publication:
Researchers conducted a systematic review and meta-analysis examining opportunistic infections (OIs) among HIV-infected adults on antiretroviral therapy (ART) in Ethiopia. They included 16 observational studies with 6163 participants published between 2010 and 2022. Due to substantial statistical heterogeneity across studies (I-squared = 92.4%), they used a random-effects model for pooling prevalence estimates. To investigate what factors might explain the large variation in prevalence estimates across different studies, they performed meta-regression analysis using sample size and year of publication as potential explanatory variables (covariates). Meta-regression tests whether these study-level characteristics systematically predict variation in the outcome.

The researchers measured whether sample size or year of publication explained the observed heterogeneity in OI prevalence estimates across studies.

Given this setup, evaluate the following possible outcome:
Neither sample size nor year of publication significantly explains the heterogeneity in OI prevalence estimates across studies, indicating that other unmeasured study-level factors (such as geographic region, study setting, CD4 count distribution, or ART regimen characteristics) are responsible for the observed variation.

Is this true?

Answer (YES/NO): YES